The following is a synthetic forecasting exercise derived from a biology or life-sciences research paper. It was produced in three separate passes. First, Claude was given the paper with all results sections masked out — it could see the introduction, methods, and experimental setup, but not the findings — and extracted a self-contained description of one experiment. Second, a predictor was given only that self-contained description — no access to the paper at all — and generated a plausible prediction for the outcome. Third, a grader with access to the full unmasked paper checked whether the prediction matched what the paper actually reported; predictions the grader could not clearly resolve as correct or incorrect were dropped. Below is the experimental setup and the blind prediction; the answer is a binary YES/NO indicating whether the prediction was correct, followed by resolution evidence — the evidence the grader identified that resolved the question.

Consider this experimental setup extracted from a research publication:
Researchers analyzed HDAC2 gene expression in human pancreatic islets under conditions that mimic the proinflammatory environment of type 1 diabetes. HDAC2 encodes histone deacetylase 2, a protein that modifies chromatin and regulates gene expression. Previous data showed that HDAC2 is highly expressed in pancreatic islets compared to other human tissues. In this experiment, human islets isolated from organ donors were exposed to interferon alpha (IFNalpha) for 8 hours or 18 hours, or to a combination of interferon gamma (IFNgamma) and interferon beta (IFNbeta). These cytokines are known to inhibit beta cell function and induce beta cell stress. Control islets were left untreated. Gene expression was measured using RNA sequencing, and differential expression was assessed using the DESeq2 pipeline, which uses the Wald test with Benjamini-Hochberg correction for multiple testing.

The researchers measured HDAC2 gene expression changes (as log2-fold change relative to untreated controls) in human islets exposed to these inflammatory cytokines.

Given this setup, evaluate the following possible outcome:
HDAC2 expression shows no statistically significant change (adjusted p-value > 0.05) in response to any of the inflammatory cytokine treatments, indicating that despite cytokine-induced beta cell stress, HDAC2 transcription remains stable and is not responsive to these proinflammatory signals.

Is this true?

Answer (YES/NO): NO